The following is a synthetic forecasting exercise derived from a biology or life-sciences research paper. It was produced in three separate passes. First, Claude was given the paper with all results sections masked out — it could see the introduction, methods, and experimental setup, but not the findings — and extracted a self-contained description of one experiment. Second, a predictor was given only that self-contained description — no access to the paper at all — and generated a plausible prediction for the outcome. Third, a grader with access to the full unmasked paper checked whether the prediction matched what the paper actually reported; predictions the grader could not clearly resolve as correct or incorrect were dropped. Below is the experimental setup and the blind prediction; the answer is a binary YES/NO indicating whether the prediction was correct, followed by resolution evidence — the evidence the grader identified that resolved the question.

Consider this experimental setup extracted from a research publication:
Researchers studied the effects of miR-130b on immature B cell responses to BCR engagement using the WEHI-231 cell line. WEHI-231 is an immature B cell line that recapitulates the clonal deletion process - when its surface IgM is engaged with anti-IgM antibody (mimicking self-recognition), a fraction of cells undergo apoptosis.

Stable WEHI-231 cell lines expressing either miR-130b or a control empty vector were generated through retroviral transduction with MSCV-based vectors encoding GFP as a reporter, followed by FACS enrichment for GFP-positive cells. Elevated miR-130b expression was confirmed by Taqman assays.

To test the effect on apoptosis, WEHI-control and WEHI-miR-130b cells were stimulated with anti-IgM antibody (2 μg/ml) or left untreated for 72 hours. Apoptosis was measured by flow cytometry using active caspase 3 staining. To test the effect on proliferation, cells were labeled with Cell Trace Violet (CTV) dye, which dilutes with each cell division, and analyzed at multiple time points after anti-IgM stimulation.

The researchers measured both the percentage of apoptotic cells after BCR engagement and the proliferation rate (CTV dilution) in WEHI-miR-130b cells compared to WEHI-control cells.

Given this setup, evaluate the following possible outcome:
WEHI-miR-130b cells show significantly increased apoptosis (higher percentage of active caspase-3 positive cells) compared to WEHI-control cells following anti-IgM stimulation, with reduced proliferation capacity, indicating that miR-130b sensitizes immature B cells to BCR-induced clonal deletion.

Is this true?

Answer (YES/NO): NO